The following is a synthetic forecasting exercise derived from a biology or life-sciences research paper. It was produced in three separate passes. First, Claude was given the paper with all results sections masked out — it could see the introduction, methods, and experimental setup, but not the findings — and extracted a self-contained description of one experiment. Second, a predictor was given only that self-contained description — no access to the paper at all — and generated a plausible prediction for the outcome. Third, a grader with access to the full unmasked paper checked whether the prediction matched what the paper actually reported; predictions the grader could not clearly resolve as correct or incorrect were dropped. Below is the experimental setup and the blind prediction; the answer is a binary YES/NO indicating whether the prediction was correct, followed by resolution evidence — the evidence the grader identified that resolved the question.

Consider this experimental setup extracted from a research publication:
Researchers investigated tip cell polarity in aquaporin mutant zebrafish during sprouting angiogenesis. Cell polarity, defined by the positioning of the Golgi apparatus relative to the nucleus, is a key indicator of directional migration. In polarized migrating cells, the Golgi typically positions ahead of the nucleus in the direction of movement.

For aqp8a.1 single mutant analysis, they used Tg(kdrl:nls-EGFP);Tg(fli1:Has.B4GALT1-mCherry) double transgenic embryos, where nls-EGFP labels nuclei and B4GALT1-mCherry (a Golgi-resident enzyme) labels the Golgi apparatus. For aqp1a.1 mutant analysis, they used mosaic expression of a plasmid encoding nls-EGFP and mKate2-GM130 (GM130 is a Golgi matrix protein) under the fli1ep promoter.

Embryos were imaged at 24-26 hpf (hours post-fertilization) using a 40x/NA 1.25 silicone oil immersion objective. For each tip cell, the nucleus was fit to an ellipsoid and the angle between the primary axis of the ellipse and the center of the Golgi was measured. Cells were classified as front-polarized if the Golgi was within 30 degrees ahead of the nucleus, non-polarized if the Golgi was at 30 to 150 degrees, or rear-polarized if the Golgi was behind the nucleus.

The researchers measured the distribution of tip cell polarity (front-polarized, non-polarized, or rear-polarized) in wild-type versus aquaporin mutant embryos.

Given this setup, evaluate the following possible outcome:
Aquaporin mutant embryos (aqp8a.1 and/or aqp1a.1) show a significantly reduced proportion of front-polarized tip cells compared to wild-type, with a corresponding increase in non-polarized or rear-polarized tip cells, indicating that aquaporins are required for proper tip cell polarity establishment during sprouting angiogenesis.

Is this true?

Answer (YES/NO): NO